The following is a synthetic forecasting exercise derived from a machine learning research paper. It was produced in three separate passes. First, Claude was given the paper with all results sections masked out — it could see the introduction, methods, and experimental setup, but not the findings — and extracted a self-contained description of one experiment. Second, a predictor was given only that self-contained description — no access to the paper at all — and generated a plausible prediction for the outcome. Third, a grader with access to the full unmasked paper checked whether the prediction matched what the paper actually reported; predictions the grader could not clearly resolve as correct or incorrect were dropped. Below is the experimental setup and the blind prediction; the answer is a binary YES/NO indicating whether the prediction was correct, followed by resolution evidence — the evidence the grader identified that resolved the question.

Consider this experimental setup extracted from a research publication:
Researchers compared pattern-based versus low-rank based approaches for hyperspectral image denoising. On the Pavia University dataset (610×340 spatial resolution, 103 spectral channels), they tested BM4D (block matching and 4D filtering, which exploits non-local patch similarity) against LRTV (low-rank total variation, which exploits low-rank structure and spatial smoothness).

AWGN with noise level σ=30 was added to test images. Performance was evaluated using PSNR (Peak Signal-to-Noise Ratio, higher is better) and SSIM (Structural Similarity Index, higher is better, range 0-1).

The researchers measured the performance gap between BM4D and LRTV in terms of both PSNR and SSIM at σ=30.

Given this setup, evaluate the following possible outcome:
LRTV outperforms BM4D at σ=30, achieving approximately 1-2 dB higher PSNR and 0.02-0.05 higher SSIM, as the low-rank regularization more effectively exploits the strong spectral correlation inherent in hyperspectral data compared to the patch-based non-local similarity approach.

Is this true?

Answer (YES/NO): NO